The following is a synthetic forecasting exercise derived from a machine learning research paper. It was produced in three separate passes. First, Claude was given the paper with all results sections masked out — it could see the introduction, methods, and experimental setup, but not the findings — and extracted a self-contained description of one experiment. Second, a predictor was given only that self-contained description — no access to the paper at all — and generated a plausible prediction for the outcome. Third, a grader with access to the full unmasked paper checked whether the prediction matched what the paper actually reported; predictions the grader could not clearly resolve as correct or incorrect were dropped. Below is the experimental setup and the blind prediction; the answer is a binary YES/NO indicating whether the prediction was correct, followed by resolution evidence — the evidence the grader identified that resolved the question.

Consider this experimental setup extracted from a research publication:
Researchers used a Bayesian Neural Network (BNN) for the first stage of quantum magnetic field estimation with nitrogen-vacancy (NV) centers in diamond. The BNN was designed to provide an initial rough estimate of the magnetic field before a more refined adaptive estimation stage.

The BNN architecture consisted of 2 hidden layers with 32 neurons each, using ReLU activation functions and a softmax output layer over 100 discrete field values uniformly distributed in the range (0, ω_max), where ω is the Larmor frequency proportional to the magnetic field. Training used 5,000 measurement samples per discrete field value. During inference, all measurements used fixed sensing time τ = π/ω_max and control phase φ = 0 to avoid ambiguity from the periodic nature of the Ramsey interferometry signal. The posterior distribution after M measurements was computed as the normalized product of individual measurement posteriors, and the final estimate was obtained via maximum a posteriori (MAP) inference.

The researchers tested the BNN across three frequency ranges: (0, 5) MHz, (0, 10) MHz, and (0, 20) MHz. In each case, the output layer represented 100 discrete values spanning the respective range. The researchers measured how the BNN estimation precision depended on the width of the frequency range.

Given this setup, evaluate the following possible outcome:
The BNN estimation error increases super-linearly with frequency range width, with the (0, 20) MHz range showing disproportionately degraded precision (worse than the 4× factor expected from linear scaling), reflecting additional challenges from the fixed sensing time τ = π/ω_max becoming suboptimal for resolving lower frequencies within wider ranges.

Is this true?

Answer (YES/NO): NO